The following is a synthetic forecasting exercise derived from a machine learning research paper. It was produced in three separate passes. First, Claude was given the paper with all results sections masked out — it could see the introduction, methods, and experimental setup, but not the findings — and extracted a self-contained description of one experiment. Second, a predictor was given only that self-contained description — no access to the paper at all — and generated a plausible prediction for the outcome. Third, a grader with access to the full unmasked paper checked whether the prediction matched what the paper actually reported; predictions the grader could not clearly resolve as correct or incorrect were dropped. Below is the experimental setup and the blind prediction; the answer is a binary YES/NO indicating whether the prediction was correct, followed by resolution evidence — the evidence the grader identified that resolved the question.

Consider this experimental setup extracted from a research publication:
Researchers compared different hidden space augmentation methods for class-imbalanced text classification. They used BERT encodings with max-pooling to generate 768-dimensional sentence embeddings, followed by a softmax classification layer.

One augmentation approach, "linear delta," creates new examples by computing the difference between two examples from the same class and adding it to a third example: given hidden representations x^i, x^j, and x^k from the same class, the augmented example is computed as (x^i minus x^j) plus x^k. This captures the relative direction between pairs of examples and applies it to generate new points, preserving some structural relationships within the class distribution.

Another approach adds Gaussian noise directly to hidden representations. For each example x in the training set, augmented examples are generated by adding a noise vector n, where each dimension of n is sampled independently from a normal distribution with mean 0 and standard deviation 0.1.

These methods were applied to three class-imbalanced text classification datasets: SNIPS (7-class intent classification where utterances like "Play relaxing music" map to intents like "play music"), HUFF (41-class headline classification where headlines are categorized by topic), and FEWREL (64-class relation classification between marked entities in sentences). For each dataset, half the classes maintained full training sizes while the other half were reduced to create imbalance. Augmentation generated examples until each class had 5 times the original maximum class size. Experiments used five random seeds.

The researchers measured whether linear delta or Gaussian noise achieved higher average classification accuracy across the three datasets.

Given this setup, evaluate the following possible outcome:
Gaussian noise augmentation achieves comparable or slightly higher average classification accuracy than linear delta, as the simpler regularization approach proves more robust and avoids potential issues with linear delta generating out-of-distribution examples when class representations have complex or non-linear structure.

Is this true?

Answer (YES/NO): YES